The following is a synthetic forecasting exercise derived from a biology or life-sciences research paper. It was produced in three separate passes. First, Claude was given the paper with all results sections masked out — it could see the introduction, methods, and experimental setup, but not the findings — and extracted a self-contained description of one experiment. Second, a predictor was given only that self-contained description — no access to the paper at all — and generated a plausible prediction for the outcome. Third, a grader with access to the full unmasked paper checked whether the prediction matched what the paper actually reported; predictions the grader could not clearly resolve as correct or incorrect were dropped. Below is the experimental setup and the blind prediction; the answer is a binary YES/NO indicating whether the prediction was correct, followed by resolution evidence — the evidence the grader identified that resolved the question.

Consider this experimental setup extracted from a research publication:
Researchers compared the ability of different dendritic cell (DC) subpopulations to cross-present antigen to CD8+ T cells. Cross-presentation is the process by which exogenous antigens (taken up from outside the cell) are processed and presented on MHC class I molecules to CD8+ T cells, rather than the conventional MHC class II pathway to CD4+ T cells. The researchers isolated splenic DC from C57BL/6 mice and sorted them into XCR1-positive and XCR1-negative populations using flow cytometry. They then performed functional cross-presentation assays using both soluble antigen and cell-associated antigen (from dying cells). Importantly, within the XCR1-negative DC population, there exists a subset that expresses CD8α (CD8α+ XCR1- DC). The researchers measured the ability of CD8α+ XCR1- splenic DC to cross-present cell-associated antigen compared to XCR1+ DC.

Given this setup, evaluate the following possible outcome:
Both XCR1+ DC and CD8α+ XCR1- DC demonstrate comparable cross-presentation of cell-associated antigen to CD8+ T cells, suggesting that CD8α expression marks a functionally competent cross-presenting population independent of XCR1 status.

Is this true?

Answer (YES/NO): NO